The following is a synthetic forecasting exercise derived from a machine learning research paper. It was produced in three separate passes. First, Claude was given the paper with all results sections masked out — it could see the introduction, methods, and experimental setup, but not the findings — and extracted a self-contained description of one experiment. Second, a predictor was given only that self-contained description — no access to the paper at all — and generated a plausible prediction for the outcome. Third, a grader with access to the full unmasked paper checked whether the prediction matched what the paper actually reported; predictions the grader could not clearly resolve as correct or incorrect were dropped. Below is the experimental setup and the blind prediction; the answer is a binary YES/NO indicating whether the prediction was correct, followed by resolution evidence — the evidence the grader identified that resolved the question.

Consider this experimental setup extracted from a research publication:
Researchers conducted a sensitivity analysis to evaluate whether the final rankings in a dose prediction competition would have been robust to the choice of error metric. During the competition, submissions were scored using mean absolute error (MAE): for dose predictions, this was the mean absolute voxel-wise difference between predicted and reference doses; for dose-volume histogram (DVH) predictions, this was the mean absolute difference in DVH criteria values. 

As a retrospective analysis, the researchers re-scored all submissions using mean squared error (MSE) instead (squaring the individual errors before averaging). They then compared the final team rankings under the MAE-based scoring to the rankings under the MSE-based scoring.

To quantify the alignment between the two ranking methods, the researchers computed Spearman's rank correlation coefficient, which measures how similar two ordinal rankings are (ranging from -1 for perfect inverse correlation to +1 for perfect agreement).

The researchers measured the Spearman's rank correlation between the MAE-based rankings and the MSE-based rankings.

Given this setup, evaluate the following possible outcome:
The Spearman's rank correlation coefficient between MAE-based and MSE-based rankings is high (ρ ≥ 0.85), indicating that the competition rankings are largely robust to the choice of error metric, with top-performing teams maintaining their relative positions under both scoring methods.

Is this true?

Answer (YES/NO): YES